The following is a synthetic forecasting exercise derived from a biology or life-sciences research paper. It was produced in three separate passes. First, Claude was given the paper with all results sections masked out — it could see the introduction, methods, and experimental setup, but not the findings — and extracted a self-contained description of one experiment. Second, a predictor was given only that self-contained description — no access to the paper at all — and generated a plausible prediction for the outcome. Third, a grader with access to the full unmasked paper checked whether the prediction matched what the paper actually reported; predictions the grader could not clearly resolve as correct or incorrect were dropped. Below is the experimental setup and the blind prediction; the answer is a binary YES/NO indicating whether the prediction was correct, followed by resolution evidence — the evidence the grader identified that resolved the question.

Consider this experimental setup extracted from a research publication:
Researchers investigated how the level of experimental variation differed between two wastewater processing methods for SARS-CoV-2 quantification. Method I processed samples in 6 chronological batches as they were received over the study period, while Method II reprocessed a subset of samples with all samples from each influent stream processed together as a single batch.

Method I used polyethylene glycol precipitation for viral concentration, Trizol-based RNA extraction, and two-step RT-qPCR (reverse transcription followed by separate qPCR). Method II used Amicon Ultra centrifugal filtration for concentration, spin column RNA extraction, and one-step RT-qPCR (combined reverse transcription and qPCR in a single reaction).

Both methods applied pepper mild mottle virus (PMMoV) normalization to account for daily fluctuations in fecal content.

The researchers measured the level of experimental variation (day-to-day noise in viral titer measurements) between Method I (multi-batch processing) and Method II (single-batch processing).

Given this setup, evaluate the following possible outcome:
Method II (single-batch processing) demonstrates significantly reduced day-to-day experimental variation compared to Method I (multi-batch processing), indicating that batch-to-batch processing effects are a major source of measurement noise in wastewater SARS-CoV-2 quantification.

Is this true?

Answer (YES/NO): YES